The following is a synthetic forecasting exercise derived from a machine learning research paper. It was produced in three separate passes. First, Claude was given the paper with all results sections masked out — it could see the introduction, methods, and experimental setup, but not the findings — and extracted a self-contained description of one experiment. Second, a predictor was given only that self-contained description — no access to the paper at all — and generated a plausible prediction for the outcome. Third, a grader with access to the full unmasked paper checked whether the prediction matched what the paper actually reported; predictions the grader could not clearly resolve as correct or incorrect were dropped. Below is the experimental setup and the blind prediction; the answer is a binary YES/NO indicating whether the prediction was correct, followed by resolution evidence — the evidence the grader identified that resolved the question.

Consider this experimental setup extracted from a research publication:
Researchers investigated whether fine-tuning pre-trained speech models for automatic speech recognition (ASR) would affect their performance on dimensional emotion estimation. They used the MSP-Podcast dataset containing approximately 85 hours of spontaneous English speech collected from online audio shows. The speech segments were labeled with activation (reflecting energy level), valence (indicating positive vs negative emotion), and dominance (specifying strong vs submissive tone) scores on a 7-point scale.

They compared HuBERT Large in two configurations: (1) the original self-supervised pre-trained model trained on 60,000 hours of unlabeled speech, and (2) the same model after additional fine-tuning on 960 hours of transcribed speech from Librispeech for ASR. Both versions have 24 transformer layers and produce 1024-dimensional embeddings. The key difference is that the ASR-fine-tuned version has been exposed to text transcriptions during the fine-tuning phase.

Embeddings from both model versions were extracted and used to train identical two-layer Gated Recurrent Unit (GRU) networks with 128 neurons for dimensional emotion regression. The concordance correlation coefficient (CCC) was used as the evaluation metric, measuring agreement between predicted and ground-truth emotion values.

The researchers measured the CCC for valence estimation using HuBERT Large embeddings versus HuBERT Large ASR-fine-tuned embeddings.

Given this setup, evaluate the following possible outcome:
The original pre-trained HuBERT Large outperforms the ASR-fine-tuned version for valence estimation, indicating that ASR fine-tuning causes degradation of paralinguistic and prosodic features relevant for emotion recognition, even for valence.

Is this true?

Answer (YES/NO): NO